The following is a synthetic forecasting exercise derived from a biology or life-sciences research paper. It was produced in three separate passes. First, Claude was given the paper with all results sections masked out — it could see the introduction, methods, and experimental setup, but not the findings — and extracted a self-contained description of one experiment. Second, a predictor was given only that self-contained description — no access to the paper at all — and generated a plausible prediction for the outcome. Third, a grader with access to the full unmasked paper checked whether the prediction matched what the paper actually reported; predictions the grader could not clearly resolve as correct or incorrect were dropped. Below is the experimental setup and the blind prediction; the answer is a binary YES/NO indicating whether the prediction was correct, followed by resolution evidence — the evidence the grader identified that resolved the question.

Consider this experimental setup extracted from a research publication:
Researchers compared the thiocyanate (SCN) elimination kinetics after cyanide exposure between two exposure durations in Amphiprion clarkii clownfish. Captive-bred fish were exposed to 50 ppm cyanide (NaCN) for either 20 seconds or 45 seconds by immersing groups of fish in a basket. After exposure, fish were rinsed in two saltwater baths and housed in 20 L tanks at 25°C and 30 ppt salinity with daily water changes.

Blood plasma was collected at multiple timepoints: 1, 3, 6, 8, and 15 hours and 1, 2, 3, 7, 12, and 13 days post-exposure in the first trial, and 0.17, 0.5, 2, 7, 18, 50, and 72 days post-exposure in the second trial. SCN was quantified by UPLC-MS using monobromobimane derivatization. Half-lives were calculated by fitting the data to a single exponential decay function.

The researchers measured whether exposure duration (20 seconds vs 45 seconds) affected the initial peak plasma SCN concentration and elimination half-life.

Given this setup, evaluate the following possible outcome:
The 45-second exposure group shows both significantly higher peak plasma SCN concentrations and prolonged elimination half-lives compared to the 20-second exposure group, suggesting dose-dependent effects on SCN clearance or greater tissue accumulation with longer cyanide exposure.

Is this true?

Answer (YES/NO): NO